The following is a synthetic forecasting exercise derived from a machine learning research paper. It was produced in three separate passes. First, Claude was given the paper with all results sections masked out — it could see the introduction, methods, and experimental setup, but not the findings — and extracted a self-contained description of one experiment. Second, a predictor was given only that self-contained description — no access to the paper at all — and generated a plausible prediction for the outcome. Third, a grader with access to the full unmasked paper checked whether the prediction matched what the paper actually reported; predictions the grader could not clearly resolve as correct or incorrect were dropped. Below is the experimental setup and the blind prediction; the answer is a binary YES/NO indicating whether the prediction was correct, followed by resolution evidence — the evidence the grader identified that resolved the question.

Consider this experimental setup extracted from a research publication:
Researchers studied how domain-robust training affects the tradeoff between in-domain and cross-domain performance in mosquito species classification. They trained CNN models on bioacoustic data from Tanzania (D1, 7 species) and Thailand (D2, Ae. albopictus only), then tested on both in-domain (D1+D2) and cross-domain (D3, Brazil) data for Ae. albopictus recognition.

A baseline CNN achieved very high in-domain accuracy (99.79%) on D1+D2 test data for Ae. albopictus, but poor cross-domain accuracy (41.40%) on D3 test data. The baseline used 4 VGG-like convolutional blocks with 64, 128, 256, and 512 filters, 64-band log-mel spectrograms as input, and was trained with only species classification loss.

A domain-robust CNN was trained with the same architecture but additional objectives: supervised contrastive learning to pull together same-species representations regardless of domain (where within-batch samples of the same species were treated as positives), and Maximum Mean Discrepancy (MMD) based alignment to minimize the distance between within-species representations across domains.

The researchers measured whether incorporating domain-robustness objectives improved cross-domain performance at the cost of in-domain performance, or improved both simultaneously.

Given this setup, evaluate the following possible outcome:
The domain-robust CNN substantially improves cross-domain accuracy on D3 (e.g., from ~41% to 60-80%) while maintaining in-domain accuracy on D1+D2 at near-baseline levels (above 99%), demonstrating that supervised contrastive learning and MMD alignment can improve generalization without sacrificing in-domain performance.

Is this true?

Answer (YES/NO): NO